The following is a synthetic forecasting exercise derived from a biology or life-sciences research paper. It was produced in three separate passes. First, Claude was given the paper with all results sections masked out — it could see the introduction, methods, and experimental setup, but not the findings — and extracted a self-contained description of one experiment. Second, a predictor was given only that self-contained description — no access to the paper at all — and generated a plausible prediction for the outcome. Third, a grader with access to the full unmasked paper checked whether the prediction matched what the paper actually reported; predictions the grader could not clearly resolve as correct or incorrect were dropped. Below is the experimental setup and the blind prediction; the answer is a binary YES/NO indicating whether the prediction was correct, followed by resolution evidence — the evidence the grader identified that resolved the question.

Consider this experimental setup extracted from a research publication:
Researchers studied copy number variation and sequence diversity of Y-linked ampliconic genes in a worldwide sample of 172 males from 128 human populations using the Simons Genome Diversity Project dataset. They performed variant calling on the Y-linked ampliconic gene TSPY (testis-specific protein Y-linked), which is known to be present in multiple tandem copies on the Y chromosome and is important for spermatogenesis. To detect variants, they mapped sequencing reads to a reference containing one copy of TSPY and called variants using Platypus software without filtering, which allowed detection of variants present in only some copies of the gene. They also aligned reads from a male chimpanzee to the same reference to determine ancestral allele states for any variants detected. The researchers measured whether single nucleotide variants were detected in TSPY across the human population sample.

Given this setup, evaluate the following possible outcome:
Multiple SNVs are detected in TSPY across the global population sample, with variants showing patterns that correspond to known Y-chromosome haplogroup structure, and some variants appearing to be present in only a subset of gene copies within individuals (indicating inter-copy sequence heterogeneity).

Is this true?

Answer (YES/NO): NO